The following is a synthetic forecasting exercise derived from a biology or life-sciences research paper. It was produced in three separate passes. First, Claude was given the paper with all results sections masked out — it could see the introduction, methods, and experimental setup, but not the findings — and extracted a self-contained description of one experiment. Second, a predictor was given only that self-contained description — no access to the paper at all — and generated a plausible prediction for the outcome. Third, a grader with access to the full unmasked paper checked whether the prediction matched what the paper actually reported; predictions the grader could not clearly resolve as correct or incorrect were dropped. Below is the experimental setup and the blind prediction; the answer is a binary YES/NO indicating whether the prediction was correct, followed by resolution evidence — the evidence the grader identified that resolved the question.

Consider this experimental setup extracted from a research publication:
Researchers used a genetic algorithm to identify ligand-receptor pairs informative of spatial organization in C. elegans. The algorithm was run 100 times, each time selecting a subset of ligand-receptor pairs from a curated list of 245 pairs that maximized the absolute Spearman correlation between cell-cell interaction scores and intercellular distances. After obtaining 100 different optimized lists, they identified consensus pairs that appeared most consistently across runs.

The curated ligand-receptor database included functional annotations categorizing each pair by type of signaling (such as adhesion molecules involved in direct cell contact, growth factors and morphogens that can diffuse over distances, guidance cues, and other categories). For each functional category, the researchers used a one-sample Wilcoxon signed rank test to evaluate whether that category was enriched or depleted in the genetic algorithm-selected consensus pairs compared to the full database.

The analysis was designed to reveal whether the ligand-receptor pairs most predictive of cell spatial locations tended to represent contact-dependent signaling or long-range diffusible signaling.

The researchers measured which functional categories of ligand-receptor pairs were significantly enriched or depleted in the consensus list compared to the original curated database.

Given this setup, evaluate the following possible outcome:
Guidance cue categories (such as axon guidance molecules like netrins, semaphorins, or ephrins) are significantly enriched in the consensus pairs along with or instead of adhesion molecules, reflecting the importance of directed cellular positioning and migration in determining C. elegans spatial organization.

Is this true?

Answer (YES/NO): NO